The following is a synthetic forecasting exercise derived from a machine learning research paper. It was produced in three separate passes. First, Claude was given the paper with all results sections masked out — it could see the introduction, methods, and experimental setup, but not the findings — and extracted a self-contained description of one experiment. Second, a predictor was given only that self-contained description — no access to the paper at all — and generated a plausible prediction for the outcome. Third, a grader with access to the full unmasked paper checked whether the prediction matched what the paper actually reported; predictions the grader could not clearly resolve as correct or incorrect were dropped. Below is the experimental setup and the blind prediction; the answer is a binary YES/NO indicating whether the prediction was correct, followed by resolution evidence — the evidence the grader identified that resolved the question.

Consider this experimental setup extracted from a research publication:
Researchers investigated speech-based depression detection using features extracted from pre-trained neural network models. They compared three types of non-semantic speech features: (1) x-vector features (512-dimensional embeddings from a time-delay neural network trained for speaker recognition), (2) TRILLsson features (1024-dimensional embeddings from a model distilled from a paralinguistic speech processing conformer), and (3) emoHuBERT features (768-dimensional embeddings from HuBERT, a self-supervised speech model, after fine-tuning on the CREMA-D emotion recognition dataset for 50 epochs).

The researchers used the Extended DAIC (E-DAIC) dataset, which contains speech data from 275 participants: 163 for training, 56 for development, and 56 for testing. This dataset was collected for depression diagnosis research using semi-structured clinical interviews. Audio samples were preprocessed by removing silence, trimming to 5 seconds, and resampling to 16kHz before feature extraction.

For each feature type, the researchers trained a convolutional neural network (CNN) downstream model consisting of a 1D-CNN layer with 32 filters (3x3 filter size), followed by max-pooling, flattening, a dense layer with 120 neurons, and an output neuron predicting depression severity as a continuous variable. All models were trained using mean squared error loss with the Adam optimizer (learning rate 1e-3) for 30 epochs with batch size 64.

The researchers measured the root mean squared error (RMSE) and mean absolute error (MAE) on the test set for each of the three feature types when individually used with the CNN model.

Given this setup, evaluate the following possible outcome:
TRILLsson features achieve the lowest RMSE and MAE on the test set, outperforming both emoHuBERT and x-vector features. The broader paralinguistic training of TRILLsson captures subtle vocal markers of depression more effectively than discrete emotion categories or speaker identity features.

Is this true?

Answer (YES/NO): YES